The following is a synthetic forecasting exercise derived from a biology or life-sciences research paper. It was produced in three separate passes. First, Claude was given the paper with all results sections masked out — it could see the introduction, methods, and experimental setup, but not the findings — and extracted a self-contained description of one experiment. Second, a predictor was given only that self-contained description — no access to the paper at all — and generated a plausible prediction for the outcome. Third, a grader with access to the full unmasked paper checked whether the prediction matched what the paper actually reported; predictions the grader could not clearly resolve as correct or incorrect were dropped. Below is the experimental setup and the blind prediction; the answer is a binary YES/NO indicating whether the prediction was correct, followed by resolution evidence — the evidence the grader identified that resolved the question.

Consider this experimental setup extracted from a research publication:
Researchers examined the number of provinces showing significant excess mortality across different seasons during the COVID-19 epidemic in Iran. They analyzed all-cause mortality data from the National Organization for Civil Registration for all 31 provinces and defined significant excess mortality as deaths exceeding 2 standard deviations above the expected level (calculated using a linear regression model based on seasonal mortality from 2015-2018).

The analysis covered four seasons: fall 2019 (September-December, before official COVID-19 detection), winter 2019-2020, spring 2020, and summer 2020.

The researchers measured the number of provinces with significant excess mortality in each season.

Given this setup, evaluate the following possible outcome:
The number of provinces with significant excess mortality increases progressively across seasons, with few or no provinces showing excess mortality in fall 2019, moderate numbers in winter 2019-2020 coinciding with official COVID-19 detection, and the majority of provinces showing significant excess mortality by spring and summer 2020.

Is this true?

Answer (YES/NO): NO